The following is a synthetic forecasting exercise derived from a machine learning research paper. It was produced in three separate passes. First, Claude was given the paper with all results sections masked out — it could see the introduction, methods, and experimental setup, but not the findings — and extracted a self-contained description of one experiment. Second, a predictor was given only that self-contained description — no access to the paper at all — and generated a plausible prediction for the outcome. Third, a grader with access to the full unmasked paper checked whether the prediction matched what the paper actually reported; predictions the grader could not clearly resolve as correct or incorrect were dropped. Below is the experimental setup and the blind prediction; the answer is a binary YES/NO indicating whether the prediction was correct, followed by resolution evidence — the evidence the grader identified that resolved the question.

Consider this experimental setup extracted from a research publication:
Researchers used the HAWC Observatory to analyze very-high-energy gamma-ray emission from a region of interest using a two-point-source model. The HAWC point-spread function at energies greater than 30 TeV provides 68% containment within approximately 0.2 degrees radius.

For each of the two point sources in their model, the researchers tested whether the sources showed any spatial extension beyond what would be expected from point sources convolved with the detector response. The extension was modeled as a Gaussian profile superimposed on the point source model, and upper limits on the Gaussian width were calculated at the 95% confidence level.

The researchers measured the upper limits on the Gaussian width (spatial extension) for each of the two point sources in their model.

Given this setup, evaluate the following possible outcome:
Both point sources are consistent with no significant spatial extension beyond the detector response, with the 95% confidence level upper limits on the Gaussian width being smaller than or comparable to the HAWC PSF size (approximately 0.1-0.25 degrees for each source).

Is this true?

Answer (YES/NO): YES